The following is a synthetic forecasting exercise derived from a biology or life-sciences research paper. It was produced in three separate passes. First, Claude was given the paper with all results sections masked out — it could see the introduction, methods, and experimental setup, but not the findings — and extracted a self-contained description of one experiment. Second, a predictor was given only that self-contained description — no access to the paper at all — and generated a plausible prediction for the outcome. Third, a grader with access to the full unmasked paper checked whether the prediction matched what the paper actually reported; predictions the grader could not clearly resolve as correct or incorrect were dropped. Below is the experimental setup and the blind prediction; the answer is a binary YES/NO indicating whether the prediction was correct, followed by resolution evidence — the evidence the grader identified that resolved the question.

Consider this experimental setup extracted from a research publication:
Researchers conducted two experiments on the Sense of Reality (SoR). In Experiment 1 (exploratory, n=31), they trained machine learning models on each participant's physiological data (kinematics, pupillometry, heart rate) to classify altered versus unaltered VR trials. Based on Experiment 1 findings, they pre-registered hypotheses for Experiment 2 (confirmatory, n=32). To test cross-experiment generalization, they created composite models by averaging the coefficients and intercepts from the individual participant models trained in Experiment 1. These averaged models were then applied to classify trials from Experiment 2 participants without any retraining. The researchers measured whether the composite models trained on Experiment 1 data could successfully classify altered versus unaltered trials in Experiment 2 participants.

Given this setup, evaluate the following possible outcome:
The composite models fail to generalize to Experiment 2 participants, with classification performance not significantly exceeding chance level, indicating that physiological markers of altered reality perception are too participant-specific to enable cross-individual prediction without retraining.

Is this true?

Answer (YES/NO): NO